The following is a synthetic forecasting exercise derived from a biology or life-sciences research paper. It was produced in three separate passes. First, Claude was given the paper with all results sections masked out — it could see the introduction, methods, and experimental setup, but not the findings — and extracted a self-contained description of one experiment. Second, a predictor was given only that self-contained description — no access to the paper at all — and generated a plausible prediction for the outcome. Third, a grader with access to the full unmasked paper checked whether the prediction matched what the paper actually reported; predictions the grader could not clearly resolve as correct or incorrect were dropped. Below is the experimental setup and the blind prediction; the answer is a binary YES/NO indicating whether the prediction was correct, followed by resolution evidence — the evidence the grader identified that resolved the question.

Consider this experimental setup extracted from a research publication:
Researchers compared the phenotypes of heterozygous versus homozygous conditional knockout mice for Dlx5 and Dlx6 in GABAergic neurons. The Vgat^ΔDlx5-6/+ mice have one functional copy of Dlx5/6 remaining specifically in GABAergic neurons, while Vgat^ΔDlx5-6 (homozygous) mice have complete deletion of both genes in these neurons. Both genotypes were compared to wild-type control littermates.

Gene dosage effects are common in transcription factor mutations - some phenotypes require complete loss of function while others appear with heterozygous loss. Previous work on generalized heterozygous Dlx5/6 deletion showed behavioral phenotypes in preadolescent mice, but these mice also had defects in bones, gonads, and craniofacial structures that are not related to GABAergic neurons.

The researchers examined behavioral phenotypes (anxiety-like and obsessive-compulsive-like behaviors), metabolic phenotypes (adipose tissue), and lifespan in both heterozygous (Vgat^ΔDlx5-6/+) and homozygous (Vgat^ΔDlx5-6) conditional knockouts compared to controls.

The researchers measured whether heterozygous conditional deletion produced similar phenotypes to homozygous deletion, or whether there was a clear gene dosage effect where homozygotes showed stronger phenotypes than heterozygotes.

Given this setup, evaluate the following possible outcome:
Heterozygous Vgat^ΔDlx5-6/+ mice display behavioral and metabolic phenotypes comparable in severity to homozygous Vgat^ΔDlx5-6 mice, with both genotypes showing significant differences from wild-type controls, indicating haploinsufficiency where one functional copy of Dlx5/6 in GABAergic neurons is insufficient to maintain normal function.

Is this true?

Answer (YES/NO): NO